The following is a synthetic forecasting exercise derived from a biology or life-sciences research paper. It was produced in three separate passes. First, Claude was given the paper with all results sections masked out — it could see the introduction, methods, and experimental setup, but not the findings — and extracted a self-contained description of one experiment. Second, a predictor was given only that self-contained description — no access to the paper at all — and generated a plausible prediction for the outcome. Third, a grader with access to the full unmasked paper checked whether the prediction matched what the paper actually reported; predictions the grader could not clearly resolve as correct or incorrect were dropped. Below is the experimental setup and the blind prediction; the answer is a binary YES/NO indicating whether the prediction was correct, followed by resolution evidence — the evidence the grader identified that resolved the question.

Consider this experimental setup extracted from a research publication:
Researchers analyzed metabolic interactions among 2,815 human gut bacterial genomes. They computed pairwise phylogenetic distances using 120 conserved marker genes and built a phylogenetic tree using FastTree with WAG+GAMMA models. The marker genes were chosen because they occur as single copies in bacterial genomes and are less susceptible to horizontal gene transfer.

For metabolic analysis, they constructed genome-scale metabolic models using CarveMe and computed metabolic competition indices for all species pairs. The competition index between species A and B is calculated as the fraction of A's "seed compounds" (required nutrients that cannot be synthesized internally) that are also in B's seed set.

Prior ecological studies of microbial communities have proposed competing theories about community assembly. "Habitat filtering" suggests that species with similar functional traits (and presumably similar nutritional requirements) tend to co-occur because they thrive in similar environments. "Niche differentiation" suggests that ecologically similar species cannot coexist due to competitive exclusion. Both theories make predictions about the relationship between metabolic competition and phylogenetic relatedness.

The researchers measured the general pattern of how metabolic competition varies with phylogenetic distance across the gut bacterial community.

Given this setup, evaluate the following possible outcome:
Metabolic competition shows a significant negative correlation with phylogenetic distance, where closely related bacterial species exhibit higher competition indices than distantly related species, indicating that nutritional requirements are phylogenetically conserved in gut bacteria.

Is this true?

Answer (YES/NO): YES